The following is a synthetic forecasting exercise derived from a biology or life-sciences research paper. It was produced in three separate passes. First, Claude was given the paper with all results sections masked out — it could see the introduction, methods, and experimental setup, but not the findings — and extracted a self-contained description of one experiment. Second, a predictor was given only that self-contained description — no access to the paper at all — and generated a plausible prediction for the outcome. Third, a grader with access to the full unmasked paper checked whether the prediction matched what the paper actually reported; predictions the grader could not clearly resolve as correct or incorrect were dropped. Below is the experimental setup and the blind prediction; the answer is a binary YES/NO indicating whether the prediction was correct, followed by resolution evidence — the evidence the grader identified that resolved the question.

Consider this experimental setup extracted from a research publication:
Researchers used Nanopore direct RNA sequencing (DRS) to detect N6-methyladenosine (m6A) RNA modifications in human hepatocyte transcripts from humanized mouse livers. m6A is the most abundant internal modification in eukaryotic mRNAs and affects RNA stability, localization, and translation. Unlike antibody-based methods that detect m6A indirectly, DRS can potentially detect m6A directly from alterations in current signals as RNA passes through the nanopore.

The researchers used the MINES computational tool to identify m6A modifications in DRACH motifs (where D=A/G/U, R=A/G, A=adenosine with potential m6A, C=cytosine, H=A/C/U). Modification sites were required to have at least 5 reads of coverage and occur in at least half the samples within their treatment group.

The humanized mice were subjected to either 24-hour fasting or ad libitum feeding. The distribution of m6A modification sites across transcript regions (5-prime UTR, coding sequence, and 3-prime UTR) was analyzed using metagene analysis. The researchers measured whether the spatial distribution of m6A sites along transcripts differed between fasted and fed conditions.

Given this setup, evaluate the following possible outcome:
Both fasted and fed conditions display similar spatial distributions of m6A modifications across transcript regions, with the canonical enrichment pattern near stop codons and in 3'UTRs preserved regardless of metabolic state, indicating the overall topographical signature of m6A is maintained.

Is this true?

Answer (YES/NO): NO